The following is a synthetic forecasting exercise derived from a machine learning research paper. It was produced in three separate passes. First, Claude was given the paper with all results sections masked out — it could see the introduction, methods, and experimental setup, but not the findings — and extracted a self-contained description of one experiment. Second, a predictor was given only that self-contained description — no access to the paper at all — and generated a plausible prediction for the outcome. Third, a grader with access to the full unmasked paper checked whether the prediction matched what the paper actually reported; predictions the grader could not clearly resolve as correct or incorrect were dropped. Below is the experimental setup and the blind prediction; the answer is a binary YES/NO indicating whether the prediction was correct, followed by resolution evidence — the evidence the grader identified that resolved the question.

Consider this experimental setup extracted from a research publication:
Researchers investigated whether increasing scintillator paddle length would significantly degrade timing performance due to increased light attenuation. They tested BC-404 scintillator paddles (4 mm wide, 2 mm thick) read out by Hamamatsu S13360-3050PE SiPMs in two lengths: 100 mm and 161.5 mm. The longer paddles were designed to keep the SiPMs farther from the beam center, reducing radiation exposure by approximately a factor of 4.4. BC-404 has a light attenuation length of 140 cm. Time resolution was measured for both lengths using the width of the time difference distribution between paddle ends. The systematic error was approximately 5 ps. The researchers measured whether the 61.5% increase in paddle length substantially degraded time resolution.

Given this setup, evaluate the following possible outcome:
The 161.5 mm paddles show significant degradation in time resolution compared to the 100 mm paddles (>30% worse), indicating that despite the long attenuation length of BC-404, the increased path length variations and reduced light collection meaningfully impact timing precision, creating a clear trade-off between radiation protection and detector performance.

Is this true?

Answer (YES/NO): NO